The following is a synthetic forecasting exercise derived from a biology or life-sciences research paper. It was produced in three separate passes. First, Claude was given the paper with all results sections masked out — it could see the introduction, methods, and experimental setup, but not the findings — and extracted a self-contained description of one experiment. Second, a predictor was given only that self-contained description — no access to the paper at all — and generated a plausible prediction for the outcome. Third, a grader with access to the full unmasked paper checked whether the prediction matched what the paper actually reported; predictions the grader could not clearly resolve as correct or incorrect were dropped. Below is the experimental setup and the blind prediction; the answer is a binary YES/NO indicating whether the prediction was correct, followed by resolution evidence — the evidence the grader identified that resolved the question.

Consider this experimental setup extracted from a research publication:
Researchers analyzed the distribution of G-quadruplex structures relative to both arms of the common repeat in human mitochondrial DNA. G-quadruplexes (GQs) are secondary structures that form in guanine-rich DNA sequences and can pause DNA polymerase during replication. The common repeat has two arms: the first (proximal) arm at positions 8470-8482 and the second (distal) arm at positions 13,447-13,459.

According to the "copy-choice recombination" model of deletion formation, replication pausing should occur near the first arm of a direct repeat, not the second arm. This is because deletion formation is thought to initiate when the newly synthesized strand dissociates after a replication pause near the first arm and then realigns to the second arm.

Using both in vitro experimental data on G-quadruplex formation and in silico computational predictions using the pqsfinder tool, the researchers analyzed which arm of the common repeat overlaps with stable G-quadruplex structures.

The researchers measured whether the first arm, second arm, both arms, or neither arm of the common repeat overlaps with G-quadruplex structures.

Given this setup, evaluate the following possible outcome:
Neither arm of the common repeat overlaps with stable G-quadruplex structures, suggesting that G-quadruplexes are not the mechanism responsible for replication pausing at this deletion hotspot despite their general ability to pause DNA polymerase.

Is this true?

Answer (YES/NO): NO